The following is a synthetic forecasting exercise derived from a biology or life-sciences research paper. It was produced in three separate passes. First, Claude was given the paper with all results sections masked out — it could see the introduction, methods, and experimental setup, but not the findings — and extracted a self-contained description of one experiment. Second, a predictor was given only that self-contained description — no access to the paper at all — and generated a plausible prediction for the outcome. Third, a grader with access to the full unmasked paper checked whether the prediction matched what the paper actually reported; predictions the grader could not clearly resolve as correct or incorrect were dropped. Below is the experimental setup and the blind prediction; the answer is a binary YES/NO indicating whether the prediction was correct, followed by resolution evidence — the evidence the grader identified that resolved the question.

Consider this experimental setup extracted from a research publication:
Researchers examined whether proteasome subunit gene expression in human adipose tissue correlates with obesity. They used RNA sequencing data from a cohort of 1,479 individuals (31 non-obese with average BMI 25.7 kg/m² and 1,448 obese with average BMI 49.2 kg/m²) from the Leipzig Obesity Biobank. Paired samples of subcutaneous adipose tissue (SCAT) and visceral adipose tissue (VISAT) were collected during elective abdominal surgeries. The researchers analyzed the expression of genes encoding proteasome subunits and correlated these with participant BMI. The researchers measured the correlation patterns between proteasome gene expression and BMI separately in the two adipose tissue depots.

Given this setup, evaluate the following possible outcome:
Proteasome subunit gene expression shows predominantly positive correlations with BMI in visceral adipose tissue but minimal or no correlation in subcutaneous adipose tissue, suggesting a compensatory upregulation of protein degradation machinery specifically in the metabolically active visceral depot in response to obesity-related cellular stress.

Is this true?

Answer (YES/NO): NO